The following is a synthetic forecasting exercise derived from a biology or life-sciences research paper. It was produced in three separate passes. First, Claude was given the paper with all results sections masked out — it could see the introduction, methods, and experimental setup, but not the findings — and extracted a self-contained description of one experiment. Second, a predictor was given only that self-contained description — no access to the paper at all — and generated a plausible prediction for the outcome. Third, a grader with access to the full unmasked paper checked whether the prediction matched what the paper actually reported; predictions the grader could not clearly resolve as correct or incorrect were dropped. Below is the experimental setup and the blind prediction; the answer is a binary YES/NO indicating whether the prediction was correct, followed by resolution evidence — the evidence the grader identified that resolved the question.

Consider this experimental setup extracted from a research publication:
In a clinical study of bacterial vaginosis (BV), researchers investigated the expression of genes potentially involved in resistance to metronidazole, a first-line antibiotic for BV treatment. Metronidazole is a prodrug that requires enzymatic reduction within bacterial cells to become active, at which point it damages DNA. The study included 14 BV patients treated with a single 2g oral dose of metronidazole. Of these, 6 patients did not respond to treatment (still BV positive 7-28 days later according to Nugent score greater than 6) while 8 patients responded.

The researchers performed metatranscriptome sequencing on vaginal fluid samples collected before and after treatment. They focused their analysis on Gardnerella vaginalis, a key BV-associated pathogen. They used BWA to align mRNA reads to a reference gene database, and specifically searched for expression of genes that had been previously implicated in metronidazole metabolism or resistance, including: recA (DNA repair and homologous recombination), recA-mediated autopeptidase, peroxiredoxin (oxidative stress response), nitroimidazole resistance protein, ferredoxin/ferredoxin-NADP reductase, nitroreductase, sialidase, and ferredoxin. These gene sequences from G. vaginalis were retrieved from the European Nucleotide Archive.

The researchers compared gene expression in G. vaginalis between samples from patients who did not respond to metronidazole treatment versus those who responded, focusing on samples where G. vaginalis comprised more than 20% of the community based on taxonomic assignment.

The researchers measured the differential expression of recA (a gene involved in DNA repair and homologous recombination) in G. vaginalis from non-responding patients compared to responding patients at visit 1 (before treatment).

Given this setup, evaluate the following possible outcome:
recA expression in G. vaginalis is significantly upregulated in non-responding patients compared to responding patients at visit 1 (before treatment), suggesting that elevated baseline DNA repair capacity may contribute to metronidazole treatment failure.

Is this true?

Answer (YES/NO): NO